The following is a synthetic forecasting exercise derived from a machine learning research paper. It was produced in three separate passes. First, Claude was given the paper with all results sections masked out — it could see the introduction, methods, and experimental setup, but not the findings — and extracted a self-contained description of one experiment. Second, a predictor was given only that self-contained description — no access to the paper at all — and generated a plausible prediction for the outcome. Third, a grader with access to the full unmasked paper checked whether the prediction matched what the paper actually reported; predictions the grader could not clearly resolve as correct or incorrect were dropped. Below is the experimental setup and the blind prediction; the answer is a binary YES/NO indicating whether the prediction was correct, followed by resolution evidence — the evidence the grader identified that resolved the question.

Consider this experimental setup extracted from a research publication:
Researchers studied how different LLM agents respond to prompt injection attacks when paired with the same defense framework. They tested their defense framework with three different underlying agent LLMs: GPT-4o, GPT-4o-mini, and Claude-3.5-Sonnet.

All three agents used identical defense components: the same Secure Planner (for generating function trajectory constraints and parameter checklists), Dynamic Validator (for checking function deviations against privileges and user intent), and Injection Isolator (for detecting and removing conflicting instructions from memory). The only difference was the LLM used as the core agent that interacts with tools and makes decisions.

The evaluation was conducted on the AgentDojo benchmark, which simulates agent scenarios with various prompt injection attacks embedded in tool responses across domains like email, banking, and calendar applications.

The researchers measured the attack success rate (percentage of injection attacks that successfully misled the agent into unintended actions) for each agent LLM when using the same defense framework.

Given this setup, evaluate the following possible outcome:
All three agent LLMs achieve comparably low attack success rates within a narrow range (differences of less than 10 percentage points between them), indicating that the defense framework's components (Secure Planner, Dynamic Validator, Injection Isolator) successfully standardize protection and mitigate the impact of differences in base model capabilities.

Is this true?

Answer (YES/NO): YES